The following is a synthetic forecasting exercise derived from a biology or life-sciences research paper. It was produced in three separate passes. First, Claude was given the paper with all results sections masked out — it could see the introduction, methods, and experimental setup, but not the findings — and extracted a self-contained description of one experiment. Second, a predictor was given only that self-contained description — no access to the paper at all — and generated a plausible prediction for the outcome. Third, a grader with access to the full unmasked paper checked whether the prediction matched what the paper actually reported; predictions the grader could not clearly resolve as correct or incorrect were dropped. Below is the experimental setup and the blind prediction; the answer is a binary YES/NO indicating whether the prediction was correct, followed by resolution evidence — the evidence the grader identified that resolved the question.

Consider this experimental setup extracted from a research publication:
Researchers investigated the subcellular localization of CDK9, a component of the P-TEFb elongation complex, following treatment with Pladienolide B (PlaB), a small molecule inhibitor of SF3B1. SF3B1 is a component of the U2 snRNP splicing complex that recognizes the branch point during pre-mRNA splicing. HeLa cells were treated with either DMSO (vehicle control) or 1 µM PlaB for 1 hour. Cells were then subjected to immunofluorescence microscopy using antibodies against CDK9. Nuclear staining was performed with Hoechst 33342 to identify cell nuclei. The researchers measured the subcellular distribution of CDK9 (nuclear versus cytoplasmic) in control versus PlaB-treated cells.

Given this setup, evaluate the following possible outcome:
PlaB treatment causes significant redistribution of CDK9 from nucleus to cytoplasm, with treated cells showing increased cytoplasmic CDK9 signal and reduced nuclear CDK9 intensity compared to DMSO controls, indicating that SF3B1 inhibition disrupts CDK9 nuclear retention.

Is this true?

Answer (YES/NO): YES